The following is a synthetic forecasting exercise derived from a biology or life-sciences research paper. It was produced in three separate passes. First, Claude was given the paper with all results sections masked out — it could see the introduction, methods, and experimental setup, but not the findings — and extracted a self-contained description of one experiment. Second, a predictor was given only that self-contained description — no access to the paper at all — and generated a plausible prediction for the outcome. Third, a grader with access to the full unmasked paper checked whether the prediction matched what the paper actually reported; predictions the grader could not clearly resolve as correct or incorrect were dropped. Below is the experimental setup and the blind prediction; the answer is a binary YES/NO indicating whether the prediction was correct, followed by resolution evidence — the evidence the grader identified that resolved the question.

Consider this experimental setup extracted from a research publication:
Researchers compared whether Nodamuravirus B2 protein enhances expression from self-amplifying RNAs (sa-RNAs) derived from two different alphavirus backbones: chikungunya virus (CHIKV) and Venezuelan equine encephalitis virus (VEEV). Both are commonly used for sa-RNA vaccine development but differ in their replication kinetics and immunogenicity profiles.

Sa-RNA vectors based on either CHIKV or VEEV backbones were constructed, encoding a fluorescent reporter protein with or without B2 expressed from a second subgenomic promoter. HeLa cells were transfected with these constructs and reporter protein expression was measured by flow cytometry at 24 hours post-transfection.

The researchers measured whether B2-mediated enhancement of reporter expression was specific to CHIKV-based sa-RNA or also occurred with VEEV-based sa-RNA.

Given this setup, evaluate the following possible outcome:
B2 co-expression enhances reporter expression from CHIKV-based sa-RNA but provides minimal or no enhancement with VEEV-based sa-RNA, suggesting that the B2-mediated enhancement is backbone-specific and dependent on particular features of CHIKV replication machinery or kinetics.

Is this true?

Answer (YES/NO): NO